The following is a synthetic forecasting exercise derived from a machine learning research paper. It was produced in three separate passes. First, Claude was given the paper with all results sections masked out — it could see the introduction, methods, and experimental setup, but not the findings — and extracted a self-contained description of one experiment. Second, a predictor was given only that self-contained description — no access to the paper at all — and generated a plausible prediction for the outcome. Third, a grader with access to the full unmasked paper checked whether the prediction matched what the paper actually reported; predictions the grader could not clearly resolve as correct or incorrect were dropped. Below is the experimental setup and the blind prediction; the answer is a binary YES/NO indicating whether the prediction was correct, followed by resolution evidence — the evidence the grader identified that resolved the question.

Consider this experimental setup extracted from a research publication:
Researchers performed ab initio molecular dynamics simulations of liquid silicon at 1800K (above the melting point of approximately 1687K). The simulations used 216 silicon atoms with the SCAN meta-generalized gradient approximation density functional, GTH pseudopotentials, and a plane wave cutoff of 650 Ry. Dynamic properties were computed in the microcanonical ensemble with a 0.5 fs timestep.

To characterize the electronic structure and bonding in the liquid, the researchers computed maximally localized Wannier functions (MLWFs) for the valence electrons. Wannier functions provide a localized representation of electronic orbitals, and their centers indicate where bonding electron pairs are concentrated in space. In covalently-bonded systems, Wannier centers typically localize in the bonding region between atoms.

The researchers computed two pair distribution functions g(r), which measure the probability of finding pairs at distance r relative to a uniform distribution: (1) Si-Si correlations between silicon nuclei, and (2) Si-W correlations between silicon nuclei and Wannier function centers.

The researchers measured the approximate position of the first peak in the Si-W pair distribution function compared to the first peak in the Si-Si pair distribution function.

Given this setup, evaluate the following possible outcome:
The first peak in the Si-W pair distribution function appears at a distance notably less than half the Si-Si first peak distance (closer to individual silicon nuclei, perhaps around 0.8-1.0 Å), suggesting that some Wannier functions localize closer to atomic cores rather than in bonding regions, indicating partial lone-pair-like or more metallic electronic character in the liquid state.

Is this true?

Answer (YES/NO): NO